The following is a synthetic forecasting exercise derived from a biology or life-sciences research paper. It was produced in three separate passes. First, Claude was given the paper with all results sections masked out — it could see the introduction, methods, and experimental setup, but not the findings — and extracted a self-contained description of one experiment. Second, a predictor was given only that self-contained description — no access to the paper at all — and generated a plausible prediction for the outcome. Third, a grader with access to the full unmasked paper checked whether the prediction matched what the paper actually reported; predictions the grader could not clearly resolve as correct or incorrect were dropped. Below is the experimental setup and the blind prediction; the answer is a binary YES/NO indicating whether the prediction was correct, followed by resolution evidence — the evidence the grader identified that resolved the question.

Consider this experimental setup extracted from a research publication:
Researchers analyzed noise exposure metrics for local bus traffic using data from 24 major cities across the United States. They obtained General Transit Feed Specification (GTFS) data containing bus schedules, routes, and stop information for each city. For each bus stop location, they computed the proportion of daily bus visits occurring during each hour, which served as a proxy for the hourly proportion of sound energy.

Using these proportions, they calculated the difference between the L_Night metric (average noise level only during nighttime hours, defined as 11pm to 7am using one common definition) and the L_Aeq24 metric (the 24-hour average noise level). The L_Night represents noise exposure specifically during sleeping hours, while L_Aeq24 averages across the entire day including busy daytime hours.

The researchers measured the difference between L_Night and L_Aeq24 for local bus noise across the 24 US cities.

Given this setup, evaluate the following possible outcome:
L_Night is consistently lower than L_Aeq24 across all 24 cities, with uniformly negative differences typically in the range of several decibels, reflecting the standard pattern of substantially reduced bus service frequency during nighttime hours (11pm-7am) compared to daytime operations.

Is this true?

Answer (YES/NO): YES